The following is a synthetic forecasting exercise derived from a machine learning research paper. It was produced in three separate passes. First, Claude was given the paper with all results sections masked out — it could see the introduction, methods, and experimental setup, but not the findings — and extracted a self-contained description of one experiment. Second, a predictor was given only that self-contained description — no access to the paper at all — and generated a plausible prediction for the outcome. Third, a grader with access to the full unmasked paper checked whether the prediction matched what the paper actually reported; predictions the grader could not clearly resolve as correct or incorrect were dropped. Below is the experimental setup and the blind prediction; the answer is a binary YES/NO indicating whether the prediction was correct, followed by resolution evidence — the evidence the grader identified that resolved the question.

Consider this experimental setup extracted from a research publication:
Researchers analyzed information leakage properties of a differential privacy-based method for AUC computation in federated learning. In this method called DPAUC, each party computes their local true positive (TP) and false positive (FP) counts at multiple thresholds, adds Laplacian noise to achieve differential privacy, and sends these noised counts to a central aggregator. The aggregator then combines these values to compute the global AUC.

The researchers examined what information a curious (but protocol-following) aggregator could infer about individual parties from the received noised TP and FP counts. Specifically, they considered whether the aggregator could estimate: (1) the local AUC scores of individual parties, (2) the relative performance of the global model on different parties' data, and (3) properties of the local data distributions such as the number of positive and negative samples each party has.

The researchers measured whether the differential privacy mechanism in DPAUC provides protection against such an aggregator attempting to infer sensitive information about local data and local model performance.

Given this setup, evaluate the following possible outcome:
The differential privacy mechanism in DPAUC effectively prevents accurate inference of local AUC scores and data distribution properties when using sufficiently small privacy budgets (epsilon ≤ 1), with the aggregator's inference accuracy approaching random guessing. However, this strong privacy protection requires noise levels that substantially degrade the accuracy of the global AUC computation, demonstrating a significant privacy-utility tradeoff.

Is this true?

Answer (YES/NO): NO